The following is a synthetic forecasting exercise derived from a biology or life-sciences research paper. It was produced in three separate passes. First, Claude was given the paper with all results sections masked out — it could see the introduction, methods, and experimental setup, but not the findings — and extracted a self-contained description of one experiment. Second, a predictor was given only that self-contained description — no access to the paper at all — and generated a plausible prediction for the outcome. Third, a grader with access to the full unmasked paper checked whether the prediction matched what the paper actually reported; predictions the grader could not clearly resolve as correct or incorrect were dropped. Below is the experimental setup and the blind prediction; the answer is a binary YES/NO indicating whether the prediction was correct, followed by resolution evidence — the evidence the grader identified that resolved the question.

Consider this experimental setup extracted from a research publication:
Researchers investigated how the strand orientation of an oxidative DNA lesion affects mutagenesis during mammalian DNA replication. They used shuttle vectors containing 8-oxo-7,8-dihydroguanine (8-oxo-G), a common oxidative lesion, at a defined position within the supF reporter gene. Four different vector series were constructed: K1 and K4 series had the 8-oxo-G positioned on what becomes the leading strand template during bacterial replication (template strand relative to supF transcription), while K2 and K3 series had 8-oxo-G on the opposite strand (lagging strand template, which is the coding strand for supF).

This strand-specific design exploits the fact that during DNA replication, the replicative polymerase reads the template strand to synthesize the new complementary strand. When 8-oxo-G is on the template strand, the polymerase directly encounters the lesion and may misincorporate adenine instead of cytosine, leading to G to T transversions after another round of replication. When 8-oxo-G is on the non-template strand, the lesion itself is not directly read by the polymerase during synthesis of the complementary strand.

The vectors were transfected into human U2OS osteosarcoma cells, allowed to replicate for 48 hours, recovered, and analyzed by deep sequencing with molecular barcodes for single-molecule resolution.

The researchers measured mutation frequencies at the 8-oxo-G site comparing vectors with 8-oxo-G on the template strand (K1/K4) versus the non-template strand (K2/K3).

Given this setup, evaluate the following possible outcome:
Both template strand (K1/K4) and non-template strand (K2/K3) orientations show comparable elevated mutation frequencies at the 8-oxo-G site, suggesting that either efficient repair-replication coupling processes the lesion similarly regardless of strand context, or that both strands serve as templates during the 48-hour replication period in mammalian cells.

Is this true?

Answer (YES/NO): NO